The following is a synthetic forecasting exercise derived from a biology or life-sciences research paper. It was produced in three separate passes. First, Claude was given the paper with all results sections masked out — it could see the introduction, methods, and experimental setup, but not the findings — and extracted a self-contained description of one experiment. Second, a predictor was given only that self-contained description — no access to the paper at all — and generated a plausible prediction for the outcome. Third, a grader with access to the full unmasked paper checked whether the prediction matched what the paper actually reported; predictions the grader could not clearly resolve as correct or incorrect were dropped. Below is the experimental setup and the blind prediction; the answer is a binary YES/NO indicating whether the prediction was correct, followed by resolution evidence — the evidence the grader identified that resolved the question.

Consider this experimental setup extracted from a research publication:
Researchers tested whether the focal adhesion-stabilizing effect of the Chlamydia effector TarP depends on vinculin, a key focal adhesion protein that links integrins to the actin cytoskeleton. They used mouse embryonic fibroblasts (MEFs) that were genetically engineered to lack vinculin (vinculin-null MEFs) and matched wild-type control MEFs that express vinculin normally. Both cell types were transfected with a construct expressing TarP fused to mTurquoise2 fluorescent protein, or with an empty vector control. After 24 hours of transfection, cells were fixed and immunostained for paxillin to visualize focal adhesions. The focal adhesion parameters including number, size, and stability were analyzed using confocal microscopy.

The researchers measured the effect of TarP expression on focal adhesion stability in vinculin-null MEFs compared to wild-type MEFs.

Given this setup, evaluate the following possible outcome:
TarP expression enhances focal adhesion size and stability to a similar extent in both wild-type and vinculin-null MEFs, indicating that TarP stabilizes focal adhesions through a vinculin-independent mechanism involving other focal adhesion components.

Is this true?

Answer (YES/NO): NO